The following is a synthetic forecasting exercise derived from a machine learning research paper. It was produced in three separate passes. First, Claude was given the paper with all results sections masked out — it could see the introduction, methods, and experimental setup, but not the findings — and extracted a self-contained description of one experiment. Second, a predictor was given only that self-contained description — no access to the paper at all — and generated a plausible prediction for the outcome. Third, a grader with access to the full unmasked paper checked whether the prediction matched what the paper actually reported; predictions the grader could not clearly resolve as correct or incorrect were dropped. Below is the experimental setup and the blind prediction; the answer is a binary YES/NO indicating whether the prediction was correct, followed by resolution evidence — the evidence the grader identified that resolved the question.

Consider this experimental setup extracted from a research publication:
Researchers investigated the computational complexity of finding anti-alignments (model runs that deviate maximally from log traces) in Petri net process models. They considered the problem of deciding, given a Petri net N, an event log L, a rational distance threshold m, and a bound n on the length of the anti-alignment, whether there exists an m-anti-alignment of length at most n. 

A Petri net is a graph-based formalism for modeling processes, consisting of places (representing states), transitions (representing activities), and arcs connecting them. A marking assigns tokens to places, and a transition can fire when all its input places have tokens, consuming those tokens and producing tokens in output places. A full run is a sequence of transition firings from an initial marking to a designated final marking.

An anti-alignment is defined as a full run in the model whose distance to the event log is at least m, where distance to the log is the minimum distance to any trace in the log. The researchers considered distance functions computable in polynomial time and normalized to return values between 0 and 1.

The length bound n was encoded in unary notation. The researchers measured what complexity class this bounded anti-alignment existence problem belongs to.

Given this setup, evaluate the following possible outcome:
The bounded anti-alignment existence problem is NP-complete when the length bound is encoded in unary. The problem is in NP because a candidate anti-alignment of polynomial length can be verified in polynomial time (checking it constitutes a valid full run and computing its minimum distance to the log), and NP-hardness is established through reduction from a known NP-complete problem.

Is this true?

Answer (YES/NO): YES